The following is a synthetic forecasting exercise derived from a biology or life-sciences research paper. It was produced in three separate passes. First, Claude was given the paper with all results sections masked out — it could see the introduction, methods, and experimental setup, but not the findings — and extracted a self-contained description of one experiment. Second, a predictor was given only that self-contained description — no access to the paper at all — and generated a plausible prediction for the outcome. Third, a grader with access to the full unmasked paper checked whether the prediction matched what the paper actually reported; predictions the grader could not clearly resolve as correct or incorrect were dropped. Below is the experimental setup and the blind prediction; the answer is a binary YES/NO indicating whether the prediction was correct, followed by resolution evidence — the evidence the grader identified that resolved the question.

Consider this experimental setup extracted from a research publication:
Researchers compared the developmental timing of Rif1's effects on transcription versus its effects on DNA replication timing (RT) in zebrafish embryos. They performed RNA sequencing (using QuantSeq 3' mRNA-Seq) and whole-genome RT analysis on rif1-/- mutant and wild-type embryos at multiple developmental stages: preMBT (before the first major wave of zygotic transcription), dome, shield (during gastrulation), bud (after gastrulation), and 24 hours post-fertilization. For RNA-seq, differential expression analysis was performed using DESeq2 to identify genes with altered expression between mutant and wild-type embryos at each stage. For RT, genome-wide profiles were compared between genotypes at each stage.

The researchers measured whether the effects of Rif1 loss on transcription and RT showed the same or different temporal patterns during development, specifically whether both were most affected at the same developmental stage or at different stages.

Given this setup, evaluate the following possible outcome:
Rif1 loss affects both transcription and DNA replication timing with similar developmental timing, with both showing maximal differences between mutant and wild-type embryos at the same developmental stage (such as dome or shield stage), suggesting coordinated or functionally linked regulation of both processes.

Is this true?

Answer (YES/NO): NO